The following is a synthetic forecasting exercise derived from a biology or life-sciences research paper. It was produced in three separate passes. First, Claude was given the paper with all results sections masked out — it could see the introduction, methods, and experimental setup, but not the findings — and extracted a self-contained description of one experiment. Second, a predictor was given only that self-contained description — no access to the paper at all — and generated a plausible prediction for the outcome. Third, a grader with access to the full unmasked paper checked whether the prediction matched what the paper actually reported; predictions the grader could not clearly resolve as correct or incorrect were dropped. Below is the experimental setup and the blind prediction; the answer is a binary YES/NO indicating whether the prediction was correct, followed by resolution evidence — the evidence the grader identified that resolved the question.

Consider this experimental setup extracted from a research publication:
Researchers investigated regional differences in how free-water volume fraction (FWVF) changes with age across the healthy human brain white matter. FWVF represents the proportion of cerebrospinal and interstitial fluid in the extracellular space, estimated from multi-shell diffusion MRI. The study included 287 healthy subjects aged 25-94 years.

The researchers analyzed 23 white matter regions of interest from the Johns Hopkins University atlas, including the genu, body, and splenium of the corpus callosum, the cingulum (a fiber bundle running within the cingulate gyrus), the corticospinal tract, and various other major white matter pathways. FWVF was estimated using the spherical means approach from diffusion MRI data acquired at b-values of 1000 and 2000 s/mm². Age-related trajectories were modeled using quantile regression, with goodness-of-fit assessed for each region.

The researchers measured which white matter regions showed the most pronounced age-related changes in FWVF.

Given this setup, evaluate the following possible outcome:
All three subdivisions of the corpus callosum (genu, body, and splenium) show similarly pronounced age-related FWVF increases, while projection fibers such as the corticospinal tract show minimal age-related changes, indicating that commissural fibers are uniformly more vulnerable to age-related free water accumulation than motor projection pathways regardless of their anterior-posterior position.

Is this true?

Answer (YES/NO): NO